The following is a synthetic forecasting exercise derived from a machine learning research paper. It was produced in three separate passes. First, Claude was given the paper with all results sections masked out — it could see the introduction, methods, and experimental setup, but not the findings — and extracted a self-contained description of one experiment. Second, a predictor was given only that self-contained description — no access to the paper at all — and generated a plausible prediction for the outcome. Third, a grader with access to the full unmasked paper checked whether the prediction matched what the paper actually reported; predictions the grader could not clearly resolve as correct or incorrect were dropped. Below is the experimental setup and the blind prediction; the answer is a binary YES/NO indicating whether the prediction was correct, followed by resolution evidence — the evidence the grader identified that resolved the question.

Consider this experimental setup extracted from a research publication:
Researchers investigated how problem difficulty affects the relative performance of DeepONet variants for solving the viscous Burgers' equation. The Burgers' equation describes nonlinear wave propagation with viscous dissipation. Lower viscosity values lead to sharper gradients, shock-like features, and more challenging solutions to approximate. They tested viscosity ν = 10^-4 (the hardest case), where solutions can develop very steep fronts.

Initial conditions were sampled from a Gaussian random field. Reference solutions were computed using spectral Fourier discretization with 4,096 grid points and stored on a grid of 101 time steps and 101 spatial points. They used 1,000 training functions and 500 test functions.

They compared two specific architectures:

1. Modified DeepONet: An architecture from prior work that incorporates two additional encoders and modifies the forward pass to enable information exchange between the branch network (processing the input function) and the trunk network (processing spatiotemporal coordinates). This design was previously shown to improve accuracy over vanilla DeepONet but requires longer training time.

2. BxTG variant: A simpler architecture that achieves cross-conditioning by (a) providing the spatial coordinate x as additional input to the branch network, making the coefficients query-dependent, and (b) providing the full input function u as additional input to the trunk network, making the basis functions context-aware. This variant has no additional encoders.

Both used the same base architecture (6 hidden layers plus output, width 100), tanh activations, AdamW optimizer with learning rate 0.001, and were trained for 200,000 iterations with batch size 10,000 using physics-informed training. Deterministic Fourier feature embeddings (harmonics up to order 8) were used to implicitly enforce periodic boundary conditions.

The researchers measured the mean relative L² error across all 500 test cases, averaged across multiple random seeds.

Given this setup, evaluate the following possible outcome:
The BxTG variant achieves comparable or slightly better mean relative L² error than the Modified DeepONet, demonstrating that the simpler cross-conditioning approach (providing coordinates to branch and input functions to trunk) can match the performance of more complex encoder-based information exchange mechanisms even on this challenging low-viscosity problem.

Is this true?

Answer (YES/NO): NO